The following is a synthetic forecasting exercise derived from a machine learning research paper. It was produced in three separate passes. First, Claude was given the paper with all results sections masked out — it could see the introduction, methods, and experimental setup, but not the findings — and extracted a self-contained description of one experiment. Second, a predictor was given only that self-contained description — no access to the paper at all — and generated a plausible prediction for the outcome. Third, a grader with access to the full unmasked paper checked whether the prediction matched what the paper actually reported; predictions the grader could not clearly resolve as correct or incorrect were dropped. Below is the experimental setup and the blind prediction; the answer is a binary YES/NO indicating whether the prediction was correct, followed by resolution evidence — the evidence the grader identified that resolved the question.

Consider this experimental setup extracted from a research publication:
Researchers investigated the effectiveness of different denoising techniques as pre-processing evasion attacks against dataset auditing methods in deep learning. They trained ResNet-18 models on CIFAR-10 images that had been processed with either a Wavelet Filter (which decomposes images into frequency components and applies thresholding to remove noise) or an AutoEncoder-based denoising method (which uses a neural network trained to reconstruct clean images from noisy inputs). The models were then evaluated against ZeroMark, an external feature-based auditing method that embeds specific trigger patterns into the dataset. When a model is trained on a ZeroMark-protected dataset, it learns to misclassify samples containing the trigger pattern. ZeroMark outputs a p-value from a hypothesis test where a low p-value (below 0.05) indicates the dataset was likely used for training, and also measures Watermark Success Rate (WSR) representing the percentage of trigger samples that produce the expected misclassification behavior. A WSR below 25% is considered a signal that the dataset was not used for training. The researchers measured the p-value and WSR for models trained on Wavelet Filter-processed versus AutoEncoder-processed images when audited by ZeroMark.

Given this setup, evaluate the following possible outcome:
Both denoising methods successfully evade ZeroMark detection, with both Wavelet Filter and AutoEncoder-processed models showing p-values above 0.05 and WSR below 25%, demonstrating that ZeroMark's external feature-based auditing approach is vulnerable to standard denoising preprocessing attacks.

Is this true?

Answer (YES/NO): NO